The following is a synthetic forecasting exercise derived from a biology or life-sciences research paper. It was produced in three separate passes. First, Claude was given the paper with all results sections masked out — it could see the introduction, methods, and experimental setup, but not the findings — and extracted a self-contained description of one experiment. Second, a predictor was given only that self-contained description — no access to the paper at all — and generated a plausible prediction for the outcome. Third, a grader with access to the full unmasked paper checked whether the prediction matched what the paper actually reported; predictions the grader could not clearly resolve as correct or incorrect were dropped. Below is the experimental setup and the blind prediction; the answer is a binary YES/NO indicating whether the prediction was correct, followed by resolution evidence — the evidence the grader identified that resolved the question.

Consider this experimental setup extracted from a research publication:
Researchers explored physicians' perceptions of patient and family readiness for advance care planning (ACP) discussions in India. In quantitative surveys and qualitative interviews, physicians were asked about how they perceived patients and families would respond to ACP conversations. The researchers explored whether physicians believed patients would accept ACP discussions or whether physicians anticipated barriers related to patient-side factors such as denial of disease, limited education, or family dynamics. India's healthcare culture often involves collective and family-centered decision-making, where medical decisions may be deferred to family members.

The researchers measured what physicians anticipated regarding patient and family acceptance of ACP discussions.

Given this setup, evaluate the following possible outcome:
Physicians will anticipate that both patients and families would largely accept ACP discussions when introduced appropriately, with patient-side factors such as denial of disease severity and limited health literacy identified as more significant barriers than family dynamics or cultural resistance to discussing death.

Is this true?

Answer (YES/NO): NO